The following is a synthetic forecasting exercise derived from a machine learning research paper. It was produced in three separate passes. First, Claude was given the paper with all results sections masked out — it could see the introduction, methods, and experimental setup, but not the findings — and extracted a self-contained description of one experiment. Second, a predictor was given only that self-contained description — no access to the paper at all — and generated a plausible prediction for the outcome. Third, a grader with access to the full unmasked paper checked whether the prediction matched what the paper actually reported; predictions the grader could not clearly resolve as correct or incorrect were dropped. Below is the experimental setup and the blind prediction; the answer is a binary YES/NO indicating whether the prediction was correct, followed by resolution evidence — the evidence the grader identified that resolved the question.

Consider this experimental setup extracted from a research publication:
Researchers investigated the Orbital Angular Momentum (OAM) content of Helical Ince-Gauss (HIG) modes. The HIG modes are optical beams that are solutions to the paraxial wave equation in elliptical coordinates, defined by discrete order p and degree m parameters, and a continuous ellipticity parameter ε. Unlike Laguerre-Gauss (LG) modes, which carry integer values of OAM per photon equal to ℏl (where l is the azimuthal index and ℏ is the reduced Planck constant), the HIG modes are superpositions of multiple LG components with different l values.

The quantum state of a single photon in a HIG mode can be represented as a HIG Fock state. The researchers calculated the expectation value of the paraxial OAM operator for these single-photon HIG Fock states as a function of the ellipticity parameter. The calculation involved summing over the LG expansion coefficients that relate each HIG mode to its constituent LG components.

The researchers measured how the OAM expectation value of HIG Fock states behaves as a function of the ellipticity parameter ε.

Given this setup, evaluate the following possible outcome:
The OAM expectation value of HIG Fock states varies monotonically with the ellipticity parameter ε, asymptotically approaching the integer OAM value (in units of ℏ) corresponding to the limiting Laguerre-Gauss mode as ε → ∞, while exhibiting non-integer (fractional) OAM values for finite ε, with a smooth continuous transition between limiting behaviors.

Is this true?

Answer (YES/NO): NO